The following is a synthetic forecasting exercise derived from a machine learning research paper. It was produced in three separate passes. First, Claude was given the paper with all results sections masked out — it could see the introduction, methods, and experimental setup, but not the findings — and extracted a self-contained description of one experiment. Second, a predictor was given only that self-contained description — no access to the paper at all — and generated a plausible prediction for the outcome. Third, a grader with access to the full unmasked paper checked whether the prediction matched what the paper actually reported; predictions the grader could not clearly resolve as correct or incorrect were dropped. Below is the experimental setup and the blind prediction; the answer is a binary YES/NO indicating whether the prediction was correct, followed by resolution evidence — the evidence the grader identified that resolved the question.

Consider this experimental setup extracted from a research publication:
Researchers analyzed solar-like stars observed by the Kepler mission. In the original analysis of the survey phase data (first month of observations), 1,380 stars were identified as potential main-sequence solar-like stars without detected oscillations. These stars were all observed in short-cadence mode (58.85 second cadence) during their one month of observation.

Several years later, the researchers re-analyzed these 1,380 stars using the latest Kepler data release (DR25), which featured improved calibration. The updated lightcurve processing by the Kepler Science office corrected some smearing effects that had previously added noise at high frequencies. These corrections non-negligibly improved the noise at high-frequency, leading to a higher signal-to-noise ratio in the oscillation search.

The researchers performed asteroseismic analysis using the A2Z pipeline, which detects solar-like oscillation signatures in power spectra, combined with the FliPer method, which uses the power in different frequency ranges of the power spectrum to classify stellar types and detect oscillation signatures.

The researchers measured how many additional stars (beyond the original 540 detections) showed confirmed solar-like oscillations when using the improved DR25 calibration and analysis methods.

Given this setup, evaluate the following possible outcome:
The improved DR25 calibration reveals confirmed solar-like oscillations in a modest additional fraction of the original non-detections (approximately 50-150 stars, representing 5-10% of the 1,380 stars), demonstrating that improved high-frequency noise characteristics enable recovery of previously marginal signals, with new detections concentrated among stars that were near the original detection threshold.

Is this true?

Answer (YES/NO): NO